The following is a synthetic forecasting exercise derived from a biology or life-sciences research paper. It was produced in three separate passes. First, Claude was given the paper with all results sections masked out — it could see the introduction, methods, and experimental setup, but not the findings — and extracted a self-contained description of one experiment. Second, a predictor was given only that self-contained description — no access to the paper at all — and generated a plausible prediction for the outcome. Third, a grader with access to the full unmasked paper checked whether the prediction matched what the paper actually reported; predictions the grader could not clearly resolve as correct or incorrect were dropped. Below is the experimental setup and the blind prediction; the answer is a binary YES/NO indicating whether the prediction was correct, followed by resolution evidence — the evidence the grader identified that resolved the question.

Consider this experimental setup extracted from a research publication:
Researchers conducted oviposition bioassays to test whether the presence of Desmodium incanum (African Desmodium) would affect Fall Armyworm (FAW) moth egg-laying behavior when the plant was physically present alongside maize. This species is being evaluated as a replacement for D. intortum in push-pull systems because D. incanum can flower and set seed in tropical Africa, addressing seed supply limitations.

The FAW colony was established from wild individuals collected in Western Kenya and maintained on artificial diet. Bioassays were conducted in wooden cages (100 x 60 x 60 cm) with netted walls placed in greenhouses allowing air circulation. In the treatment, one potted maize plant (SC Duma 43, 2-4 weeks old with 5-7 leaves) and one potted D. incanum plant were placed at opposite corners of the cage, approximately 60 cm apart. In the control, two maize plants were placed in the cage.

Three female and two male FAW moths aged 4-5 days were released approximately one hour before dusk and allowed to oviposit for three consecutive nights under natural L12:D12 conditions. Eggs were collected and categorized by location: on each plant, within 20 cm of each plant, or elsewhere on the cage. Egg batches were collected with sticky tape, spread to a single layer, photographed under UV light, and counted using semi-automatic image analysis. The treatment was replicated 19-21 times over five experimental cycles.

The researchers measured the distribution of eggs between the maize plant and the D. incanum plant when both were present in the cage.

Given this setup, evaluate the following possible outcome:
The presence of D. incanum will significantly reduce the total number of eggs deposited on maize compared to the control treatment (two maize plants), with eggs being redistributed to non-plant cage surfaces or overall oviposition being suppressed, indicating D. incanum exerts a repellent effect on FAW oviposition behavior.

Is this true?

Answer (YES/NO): NO